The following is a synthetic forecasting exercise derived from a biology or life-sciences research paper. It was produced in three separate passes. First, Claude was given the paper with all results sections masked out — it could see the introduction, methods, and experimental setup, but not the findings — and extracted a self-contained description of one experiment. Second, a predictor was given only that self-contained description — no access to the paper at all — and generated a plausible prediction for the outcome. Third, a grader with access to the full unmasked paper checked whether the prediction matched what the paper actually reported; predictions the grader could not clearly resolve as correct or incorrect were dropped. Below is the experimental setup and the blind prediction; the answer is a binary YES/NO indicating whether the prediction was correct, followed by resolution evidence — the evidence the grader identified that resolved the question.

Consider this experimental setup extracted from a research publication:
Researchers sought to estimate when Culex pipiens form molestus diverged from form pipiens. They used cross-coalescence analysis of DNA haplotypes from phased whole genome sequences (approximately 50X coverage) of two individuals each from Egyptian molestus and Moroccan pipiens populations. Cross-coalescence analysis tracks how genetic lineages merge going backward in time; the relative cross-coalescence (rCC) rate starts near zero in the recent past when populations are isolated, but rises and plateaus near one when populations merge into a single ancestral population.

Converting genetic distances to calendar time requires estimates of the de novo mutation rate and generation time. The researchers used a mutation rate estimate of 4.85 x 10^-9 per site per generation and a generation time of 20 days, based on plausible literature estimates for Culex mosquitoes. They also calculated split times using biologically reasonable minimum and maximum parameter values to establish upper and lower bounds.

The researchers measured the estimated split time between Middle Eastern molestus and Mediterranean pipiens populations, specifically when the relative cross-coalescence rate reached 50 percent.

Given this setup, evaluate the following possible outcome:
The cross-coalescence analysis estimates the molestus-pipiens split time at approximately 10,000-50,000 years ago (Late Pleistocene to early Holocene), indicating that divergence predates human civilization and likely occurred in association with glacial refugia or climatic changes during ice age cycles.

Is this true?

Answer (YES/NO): NO